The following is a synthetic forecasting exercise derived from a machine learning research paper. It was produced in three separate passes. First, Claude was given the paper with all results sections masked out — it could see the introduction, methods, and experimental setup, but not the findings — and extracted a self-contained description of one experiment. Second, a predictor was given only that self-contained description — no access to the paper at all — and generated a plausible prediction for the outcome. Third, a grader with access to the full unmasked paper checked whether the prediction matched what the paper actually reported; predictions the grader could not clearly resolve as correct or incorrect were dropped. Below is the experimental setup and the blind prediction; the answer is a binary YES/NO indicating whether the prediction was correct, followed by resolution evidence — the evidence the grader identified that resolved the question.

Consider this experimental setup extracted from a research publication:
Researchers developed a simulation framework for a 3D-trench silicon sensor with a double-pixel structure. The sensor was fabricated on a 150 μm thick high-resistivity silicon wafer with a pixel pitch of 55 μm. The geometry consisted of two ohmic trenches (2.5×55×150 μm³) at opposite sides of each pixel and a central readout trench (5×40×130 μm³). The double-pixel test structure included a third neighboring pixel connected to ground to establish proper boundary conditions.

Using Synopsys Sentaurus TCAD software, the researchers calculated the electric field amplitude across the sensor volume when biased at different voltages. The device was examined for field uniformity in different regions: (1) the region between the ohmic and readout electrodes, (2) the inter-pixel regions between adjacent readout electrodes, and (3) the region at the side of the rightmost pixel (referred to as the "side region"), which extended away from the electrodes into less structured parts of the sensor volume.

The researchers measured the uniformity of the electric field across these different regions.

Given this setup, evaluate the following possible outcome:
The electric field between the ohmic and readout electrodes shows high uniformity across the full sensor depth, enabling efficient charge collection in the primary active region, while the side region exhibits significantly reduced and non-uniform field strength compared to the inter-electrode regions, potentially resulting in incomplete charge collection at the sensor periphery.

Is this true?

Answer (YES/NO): NO